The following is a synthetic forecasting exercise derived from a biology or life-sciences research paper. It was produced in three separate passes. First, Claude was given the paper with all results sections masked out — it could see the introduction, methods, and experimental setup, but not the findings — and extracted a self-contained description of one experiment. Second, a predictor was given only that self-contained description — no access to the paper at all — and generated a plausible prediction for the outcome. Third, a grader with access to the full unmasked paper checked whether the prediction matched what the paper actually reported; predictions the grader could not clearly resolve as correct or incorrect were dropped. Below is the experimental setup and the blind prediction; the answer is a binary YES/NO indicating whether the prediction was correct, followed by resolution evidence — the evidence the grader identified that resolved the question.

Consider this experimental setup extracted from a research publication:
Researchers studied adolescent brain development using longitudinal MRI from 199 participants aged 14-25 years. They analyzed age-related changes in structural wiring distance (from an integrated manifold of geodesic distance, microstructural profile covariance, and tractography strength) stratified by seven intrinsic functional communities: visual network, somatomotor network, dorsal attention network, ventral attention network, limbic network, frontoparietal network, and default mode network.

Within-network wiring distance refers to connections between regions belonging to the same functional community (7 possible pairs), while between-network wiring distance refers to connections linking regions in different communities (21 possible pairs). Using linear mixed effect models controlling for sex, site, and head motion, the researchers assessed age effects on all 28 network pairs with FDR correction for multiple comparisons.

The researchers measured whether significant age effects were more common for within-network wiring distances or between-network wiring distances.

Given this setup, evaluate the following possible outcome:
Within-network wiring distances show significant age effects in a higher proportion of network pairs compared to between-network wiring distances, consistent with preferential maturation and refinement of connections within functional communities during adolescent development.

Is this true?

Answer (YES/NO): NO